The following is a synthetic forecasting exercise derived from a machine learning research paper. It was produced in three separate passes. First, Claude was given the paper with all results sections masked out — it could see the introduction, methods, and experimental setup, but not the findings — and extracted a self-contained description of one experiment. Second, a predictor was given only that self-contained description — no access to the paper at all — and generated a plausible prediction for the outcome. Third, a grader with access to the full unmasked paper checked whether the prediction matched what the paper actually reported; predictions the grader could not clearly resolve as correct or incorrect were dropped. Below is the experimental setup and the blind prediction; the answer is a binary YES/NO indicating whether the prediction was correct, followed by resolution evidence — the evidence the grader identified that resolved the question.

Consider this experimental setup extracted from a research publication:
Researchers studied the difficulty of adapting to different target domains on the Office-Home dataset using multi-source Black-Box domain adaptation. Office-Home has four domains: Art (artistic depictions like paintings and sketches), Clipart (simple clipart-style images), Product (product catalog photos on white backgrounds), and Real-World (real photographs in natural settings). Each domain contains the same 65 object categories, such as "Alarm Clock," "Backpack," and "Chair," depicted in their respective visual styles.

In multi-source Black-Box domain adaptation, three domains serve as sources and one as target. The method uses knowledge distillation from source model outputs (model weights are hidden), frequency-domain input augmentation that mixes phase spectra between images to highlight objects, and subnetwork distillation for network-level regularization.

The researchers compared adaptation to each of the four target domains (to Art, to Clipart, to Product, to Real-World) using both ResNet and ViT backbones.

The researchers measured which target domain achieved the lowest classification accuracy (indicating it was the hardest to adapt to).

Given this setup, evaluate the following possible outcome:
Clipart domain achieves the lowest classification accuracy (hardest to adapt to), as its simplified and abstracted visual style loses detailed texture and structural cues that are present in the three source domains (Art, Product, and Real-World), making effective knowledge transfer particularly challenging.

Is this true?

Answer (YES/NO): YES